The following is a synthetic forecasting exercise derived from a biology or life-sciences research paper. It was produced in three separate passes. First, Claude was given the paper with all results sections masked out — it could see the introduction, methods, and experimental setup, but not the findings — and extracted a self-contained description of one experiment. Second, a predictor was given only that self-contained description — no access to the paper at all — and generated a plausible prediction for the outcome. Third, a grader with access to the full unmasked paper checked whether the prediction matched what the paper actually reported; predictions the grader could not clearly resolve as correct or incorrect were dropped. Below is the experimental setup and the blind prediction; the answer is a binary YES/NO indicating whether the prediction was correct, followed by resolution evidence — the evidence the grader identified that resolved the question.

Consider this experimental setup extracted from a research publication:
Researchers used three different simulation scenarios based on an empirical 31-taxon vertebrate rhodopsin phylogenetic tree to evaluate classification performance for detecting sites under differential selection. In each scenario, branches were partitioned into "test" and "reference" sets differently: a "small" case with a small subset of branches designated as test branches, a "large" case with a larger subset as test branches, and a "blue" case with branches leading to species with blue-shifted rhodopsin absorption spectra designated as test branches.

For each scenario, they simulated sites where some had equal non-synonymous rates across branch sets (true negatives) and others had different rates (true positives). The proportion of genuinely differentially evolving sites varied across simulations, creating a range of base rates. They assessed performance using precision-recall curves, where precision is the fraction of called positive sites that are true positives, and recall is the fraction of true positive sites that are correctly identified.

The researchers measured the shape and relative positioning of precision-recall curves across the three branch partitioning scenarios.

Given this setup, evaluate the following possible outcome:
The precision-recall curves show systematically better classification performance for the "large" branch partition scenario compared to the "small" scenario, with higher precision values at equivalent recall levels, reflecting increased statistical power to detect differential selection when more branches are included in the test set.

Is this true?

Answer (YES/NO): YES